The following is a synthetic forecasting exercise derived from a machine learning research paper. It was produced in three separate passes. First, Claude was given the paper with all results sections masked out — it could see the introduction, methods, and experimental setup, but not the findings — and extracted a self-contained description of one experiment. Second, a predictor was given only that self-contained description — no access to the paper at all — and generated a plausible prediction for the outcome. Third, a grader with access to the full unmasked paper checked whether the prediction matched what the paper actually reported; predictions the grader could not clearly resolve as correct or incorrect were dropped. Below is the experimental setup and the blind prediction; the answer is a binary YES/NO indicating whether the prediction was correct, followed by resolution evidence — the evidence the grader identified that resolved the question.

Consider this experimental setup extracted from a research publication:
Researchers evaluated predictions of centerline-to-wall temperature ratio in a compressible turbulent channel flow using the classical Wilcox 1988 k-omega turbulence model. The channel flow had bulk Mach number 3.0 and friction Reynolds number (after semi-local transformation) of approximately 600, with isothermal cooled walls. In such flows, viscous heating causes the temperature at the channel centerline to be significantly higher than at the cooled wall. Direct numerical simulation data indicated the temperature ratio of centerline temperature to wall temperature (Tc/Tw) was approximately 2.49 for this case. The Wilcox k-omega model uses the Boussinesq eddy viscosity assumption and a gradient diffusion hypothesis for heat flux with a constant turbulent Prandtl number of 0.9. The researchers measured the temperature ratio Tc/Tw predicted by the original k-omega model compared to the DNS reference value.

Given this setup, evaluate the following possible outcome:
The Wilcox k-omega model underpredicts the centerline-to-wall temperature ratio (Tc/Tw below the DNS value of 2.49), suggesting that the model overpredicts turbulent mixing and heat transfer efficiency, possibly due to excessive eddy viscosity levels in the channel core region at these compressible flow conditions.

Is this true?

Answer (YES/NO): YES